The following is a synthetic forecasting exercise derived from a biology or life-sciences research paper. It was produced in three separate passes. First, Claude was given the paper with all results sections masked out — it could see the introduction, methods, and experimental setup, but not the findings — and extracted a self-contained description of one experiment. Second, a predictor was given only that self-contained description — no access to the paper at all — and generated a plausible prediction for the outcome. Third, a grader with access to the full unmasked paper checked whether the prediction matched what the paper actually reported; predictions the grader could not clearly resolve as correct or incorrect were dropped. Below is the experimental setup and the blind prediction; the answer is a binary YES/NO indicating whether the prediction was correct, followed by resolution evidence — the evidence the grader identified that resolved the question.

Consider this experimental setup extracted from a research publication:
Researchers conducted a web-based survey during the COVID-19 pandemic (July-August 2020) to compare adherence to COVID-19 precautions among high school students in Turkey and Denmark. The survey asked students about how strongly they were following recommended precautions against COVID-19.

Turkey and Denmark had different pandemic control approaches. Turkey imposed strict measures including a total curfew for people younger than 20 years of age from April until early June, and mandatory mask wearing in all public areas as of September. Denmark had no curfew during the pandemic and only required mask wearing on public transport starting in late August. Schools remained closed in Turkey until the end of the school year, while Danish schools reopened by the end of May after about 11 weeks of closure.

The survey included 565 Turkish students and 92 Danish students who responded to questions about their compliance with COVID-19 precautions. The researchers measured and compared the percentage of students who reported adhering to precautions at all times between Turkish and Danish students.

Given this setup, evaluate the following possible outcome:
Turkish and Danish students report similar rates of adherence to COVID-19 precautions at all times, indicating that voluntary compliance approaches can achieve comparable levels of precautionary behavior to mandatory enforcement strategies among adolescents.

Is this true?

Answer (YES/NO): NO